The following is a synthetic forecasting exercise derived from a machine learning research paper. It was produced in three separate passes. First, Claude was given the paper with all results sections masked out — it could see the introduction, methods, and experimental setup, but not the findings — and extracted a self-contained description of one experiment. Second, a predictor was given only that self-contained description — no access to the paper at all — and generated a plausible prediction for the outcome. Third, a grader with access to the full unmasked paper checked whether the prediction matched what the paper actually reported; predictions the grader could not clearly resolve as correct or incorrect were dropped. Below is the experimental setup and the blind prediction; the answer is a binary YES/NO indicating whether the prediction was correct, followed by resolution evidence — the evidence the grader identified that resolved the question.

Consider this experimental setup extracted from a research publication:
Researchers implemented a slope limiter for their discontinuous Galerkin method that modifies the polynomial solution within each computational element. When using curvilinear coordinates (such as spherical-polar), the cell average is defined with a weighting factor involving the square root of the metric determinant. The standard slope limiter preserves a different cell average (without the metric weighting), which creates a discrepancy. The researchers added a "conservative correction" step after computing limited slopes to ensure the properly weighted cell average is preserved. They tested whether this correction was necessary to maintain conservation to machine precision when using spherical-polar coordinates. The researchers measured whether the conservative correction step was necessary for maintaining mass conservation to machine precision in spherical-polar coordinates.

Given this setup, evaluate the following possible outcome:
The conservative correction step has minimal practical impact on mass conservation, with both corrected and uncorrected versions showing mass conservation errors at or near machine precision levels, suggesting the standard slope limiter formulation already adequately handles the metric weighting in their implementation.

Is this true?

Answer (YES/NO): NO